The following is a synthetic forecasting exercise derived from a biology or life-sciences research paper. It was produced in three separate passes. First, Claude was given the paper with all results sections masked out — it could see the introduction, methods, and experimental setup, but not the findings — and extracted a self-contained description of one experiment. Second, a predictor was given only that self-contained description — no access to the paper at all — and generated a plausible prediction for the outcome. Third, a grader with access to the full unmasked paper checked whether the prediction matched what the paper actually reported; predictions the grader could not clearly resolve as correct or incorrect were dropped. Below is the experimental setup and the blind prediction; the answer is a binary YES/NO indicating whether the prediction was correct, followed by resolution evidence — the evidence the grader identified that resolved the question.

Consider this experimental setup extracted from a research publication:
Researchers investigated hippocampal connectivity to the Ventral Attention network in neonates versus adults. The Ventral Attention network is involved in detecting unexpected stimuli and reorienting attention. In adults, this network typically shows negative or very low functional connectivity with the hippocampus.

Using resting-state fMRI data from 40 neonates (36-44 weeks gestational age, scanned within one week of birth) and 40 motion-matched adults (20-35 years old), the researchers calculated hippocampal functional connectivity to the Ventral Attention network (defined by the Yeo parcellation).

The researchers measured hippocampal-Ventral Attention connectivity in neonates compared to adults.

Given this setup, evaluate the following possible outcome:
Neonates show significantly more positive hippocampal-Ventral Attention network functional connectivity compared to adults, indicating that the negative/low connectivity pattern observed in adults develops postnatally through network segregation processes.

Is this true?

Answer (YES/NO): YES